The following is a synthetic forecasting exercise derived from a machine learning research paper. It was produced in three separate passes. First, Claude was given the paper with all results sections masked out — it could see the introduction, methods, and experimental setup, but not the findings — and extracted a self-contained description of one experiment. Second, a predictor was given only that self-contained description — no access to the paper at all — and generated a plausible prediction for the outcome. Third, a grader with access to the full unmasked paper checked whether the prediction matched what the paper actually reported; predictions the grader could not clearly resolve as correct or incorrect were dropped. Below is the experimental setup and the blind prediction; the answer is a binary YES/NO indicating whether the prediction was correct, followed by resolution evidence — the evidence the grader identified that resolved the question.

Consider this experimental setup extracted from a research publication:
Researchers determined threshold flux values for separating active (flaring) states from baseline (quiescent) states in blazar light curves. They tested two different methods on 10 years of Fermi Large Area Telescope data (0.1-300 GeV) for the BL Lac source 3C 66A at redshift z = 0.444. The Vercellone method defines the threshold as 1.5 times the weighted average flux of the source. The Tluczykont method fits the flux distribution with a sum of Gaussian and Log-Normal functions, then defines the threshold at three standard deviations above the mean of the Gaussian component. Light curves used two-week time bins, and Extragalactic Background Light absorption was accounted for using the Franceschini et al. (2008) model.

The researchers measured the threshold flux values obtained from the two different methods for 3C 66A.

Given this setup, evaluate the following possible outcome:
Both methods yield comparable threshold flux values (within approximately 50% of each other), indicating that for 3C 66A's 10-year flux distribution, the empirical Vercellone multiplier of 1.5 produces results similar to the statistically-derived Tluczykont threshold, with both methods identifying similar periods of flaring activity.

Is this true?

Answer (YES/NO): YES